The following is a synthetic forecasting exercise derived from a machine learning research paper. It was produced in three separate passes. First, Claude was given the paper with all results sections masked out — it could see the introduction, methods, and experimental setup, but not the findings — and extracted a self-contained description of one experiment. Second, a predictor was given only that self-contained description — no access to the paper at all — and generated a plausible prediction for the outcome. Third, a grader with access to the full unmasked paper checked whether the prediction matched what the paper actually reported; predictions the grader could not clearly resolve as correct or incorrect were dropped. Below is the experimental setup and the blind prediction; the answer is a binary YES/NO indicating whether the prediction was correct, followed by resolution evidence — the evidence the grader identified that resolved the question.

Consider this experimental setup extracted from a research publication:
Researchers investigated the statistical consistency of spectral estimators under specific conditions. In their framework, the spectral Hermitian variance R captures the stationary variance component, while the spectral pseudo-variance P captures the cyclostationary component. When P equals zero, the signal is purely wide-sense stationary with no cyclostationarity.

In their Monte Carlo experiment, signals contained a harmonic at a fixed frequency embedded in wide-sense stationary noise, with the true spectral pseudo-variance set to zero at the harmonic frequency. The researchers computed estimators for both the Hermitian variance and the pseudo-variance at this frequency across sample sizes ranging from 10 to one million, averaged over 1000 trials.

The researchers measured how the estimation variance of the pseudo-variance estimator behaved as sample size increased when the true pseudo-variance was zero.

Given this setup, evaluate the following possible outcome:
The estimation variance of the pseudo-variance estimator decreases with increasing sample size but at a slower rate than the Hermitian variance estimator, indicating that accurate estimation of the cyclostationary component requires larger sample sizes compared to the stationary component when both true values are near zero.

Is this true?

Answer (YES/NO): NO